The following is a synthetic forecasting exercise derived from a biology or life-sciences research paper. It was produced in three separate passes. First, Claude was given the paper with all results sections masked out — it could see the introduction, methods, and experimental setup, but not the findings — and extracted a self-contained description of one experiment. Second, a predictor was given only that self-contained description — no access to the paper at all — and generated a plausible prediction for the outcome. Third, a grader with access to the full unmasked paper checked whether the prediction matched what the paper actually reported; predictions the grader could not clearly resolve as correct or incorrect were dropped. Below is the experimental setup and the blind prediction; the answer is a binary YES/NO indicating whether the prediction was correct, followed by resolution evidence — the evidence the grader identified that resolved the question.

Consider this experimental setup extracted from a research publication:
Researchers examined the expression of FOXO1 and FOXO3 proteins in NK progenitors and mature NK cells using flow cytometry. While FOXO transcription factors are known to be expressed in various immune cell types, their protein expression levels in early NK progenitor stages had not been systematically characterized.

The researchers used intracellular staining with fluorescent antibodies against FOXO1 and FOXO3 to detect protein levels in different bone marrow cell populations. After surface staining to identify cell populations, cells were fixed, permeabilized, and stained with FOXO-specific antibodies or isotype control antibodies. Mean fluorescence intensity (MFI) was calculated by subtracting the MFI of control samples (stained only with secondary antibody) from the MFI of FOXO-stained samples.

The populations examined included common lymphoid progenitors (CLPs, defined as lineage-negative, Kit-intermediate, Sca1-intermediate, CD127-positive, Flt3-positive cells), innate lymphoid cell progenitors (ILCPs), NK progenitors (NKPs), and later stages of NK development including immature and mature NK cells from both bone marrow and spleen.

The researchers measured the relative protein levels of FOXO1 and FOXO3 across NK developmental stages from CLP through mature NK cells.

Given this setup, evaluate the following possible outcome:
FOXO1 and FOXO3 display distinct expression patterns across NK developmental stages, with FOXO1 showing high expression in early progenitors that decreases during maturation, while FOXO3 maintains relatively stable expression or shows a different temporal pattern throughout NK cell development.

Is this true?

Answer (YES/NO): NO